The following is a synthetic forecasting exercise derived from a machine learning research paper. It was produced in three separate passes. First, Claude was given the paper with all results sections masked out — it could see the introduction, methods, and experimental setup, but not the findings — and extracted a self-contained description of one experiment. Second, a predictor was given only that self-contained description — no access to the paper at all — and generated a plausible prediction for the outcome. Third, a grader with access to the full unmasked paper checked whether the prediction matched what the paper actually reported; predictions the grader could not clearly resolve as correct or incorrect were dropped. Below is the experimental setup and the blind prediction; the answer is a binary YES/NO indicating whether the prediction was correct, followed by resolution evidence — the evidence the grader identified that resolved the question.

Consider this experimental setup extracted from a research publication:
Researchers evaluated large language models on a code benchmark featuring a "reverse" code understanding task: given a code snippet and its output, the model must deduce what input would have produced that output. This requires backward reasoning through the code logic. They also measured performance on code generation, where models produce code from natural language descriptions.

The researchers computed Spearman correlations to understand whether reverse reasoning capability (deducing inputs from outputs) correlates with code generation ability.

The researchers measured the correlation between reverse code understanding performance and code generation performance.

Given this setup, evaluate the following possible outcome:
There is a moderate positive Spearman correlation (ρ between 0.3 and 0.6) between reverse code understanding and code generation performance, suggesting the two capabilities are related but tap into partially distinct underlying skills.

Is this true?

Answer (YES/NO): NO